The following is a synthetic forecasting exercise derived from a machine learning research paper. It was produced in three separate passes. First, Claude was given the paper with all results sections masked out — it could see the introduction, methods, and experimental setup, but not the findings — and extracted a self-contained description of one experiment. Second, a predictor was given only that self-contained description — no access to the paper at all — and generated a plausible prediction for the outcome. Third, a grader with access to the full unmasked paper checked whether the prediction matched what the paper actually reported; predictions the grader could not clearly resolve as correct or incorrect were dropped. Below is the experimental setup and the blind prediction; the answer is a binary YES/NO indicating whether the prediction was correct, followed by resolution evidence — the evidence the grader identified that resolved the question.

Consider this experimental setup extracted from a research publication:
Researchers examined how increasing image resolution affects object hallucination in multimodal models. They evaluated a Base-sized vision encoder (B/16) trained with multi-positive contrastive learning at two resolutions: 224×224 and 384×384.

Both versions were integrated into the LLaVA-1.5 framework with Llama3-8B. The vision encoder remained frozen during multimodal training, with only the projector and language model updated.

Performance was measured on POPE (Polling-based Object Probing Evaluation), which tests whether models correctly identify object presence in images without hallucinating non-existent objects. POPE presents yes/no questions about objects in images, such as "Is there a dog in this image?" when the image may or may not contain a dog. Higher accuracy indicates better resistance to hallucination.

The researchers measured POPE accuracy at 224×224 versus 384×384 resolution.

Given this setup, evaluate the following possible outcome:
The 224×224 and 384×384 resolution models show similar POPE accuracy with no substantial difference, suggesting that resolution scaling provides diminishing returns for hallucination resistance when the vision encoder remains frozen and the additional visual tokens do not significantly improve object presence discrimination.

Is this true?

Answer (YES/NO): NO